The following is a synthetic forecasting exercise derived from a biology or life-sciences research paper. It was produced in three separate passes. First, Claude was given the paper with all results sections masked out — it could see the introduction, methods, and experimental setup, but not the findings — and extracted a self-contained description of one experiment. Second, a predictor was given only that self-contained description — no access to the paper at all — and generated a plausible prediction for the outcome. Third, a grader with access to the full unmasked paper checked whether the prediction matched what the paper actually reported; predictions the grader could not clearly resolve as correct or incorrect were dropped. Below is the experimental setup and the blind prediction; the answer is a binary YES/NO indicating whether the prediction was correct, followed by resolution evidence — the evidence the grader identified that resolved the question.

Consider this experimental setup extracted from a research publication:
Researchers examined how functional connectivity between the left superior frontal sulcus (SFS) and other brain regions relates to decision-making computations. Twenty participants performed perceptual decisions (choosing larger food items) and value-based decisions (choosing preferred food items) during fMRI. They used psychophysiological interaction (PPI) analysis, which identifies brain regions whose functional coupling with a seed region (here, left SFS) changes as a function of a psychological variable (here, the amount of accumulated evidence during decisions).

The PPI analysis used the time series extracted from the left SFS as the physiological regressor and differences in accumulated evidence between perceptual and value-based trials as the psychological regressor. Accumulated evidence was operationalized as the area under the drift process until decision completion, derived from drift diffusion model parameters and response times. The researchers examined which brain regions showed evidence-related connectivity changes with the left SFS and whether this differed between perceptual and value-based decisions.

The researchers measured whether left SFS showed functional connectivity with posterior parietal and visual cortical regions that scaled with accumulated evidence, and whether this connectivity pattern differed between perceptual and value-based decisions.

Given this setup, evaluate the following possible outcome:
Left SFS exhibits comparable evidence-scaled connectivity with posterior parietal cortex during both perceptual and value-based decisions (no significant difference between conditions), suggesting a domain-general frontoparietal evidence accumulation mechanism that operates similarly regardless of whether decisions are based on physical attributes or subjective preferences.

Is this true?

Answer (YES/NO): NO